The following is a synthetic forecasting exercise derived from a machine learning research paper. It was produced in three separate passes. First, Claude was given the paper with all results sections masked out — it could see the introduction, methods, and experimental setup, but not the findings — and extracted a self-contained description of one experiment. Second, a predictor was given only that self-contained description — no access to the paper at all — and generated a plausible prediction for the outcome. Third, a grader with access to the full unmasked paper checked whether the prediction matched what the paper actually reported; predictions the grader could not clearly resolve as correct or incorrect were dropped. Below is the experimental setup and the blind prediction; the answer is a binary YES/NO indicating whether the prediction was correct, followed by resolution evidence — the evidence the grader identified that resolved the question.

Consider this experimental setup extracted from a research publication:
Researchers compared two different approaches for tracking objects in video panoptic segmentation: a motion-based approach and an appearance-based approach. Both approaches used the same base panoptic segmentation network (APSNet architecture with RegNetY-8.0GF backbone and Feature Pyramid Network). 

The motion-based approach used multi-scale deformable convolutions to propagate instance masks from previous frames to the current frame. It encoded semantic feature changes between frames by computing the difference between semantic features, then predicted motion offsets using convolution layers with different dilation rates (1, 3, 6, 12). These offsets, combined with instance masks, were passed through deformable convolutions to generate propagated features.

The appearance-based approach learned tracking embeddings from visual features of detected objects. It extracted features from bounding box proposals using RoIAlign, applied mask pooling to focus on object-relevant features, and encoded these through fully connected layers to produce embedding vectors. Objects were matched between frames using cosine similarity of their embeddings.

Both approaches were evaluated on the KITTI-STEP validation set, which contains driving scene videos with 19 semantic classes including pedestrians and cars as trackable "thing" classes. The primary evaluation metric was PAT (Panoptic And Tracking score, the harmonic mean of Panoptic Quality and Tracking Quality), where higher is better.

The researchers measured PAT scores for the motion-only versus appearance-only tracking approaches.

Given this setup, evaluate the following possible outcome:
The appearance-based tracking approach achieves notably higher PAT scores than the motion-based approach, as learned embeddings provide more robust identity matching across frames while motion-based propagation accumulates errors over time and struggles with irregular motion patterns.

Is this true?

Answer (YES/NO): NO